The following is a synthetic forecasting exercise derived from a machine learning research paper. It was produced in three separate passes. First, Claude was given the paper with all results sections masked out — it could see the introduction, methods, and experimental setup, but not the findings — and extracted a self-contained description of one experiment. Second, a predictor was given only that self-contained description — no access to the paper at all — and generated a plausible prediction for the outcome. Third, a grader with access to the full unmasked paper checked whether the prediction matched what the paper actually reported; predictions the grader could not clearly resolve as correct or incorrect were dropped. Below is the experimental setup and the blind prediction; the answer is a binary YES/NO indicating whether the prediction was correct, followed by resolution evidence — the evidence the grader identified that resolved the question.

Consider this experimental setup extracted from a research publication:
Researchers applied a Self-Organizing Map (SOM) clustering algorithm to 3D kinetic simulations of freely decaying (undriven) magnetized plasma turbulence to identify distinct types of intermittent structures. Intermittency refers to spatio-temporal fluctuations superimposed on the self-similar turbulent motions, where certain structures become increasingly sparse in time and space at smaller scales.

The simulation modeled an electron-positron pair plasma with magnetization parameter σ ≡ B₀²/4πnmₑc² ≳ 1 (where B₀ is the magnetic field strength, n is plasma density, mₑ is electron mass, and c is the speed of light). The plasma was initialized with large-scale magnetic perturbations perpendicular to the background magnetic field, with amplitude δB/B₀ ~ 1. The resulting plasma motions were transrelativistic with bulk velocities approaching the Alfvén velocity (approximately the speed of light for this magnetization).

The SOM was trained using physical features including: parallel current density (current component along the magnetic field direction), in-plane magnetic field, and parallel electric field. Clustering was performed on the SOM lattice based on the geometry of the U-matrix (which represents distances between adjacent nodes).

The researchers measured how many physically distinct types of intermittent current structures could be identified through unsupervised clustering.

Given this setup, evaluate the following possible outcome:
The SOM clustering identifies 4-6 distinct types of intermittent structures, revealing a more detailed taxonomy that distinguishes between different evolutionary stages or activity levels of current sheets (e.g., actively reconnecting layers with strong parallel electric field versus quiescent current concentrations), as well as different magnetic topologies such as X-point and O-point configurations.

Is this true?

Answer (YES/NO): NO